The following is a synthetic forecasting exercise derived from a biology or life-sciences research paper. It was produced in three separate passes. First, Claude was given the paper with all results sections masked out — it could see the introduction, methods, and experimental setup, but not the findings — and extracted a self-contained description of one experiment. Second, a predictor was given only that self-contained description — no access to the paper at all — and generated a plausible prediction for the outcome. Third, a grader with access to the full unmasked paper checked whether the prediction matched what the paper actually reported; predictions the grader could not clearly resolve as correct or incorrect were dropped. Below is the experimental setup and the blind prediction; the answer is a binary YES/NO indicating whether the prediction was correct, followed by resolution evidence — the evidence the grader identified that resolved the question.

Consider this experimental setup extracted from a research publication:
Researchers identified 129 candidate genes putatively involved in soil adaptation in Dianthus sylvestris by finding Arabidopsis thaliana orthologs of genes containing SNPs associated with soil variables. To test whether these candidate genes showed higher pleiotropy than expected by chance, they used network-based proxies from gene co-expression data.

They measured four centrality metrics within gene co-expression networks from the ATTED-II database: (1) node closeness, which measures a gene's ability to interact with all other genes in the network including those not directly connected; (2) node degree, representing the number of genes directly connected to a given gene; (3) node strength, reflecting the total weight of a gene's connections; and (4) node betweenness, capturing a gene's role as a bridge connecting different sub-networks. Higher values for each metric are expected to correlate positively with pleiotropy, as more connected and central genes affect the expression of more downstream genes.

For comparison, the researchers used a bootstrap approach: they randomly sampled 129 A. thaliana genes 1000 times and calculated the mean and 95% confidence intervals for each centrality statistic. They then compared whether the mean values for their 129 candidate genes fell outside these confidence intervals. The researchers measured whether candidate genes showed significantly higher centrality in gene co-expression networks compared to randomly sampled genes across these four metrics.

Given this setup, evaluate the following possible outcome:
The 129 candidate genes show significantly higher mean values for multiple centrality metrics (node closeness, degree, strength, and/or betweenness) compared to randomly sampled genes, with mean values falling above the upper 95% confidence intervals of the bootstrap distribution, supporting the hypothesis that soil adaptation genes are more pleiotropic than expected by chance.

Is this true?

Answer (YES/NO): YES